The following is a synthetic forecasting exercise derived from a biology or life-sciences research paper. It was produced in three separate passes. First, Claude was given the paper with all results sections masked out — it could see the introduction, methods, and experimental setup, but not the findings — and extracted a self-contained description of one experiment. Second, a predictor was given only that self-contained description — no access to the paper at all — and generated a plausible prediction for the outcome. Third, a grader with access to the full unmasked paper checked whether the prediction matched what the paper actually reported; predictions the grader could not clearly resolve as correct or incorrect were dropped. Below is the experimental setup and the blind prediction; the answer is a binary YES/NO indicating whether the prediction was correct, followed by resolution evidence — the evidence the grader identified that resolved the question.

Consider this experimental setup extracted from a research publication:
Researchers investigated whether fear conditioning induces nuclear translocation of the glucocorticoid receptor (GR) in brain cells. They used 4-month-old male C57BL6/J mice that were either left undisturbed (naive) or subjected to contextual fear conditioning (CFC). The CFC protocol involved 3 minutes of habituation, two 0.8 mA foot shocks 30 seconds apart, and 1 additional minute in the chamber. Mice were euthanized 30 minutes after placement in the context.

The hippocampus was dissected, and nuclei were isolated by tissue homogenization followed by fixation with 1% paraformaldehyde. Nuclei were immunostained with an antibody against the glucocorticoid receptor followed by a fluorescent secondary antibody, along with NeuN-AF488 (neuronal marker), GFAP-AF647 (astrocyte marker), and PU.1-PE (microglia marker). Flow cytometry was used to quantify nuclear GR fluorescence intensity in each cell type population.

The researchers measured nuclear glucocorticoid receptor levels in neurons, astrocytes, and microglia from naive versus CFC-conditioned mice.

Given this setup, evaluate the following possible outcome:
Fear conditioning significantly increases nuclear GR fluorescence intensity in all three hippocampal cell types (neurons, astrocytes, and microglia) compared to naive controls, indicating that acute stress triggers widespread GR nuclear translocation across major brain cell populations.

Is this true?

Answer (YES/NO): NO